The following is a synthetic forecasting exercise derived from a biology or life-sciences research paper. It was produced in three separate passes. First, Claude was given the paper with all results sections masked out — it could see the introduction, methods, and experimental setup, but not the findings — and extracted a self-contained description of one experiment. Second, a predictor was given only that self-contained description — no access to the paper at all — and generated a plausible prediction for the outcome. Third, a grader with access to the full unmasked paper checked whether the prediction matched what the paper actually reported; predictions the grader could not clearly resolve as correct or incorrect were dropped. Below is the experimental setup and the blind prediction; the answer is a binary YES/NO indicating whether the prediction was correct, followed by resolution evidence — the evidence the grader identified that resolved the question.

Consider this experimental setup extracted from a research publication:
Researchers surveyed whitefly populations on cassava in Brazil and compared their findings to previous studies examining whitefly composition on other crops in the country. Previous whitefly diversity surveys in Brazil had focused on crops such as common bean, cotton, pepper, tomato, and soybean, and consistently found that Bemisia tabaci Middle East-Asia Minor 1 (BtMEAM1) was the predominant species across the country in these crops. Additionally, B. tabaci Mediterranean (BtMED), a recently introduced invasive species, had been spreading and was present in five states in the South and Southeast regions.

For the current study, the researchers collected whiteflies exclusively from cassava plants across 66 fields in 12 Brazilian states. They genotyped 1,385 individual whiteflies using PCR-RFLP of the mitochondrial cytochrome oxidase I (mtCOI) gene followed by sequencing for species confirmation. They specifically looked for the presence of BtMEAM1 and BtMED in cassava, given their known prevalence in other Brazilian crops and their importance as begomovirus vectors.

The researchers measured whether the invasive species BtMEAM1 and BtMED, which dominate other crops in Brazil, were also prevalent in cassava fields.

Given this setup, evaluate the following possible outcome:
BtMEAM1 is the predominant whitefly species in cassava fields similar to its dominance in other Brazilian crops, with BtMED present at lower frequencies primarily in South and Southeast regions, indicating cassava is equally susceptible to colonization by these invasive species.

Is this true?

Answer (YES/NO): NO